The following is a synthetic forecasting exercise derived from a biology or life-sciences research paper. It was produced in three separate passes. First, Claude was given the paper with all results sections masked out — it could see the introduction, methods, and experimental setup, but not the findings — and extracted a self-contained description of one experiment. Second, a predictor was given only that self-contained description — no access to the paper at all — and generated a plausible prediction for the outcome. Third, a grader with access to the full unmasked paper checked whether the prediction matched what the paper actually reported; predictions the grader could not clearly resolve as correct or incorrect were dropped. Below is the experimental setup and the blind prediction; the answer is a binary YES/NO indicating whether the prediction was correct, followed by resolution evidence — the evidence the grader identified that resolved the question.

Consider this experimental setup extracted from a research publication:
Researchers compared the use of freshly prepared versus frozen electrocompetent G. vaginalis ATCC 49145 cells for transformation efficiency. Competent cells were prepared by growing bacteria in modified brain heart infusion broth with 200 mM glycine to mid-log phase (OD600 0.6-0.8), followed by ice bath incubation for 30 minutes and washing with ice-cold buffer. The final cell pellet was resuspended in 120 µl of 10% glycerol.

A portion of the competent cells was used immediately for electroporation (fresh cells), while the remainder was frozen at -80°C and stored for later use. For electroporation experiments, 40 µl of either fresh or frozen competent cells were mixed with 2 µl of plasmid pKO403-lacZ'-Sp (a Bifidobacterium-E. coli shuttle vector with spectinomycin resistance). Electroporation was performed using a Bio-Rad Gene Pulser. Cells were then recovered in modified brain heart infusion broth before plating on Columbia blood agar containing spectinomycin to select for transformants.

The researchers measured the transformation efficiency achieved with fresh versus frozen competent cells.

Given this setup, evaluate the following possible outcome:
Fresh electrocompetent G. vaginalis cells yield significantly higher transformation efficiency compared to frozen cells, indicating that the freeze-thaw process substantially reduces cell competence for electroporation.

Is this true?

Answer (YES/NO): YES